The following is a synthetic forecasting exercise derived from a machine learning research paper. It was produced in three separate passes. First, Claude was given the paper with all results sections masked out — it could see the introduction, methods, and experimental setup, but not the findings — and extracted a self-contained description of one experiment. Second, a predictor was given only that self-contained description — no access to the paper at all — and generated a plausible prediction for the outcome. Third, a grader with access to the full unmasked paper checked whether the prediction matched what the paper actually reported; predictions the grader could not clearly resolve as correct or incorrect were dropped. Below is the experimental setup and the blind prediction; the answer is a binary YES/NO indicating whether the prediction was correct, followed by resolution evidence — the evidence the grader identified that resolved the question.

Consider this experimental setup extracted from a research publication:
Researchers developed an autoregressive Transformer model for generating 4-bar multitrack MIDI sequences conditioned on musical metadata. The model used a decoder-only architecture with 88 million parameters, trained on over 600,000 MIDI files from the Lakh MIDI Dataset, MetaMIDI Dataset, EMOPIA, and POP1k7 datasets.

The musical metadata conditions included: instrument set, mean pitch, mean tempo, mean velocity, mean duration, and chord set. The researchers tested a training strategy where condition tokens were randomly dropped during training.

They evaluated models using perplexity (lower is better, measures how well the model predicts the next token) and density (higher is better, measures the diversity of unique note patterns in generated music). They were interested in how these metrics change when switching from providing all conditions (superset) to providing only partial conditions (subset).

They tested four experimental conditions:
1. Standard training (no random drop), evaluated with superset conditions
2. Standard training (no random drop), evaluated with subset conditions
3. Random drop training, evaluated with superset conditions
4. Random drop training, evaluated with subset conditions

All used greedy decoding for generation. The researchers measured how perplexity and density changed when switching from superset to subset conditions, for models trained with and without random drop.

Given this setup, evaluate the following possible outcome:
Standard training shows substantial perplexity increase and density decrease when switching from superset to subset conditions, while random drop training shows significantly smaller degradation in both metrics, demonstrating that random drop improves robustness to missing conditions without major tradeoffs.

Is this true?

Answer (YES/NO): YES